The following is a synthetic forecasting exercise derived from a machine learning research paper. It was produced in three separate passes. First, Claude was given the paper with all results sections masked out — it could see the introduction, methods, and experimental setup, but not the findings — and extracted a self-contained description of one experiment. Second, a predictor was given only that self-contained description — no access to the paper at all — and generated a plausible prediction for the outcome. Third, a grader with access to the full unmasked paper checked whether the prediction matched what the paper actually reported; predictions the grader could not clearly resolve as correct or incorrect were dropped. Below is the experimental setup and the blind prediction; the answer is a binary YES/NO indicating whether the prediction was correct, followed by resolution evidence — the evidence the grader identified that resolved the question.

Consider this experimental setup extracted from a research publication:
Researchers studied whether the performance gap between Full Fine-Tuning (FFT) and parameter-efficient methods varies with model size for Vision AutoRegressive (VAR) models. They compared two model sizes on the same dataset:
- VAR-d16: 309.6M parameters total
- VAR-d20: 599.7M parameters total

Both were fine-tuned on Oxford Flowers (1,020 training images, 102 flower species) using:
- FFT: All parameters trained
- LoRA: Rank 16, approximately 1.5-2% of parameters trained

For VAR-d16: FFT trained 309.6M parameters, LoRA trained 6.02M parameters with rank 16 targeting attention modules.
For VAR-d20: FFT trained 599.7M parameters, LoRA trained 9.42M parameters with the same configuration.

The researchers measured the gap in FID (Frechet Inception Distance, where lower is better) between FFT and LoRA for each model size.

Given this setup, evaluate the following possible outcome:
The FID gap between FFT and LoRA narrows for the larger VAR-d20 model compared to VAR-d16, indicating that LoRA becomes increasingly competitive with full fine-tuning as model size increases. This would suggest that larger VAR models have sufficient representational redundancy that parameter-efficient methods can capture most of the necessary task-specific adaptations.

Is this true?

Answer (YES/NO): YES